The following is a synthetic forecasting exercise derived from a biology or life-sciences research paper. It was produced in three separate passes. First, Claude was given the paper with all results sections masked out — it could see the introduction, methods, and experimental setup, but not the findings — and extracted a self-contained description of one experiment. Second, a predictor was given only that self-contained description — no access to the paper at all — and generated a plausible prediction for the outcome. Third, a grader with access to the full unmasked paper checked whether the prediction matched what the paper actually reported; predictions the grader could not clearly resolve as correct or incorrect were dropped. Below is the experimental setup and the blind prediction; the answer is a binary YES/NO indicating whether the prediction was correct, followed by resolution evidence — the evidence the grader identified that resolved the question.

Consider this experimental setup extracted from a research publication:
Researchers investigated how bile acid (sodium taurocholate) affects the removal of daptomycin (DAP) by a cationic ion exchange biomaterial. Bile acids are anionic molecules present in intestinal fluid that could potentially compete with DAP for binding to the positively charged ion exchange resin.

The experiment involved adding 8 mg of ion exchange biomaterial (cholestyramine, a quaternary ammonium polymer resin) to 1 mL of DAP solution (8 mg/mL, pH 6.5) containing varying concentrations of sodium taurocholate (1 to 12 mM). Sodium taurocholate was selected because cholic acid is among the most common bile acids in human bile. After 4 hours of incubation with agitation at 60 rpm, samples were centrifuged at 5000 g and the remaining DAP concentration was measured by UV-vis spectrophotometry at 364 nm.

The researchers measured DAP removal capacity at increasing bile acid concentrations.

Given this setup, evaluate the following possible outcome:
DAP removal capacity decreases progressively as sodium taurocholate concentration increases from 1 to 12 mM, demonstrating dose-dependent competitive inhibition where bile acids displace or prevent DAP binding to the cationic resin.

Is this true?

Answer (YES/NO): NO